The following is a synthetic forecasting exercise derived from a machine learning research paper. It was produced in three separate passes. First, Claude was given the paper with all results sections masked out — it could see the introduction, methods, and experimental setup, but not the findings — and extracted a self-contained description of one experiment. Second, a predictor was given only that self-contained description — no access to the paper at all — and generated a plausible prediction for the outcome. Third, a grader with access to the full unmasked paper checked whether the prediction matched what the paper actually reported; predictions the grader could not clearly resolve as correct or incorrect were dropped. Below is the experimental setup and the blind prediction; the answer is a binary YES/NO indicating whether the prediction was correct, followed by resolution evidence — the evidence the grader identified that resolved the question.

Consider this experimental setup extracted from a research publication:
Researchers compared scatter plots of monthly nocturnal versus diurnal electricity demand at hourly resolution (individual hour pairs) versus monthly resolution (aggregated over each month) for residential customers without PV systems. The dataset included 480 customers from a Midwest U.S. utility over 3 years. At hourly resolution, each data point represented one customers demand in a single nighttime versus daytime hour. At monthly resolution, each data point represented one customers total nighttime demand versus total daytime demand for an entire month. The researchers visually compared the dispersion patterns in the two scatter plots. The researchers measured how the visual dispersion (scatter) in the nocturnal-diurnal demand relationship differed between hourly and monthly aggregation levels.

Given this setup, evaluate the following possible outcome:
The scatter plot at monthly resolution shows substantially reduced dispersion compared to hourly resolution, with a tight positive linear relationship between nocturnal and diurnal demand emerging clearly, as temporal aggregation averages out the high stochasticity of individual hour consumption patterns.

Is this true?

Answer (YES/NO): YES